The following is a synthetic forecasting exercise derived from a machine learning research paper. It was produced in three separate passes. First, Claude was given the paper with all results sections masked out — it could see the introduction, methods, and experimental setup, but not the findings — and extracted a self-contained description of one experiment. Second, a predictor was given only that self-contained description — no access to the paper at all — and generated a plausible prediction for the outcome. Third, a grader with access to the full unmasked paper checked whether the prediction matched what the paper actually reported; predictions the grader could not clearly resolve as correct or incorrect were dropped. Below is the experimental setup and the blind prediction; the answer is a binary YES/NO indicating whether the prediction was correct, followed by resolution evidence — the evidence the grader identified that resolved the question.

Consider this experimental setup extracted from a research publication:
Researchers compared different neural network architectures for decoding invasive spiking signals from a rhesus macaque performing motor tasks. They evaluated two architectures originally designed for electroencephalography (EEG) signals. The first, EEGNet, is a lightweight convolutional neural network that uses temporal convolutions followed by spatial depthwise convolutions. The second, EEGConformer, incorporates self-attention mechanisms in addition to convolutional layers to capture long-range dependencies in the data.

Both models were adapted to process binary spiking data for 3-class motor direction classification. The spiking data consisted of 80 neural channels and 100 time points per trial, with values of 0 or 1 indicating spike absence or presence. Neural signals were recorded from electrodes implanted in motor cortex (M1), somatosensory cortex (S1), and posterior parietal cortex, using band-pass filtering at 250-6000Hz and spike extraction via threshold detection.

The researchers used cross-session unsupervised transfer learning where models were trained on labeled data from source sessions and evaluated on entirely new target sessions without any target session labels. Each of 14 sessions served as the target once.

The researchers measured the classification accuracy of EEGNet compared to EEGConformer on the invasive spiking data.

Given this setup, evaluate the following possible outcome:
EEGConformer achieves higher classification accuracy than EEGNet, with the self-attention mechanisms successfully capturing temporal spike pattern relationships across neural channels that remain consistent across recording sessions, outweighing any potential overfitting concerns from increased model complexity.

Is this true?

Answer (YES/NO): NO